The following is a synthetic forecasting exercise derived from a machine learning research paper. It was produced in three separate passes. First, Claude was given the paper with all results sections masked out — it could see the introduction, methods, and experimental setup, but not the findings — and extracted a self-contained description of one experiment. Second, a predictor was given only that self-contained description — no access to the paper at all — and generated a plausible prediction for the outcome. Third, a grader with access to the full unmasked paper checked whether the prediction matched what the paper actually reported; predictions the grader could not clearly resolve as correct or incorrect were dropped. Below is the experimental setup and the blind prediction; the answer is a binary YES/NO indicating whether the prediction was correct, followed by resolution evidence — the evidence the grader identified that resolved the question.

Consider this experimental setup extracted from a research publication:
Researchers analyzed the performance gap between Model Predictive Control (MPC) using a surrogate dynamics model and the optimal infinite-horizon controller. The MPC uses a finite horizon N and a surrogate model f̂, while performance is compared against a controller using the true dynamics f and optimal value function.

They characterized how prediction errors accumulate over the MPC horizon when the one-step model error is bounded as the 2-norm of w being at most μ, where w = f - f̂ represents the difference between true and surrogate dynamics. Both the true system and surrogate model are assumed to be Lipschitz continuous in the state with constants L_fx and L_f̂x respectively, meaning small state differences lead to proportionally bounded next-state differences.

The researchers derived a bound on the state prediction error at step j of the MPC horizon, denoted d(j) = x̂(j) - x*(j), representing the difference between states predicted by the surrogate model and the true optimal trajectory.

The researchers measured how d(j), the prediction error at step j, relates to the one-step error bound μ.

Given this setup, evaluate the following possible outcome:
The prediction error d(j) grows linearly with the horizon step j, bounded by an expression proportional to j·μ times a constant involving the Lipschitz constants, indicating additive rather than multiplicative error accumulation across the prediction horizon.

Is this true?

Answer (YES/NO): NO